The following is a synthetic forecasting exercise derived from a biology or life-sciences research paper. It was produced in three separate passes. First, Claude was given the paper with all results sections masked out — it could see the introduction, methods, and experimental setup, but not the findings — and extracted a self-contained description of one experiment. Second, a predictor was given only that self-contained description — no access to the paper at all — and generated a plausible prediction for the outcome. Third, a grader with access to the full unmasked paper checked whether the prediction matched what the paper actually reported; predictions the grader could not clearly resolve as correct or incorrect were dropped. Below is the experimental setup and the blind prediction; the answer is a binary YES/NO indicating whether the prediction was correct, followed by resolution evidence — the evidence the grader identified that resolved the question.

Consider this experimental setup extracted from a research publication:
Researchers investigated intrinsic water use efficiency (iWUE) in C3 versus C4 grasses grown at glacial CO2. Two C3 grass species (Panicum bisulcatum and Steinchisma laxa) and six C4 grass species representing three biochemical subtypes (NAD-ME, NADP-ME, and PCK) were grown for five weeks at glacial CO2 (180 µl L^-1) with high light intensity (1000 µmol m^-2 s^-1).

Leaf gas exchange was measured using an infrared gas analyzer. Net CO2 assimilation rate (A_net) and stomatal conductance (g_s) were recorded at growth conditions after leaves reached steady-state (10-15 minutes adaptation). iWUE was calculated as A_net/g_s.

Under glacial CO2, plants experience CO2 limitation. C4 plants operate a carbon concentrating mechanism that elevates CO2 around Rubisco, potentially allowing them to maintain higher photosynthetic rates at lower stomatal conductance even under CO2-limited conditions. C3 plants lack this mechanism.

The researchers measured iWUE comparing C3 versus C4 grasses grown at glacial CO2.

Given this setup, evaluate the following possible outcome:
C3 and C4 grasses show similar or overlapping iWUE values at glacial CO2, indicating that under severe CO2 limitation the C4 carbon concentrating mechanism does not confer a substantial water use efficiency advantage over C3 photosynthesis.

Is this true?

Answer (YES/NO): NO